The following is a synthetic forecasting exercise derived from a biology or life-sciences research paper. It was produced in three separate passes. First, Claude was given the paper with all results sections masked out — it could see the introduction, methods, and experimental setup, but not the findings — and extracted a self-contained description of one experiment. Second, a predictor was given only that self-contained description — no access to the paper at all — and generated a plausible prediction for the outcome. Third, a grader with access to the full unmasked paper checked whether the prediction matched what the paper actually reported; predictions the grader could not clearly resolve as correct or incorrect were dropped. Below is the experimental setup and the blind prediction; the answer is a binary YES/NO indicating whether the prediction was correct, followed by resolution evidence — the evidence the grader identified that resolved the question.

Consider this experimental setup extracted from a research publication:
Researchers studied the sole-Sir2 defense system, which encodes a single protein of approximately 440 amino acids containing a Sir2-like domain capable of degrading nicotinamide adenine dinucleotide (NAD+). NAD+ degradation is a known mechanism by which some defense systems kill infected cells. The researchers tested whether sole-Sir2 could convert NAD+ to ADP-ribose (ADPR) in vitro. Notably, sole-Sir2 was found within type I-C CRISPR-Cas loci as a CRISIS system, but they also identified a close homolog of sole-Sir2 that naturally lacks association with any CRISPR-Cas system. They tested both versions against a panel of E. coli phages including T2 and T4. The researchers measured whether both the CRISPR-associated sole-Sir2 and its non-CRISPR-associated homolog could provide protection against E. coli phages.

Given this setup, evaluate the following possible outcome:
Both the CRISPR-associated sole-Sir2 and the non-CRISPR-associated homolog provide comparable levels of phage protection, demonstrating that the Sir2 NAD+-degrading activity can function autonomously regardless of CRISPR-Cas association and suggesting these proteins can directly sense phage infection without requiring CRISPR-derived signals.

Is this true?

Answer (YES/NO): NO